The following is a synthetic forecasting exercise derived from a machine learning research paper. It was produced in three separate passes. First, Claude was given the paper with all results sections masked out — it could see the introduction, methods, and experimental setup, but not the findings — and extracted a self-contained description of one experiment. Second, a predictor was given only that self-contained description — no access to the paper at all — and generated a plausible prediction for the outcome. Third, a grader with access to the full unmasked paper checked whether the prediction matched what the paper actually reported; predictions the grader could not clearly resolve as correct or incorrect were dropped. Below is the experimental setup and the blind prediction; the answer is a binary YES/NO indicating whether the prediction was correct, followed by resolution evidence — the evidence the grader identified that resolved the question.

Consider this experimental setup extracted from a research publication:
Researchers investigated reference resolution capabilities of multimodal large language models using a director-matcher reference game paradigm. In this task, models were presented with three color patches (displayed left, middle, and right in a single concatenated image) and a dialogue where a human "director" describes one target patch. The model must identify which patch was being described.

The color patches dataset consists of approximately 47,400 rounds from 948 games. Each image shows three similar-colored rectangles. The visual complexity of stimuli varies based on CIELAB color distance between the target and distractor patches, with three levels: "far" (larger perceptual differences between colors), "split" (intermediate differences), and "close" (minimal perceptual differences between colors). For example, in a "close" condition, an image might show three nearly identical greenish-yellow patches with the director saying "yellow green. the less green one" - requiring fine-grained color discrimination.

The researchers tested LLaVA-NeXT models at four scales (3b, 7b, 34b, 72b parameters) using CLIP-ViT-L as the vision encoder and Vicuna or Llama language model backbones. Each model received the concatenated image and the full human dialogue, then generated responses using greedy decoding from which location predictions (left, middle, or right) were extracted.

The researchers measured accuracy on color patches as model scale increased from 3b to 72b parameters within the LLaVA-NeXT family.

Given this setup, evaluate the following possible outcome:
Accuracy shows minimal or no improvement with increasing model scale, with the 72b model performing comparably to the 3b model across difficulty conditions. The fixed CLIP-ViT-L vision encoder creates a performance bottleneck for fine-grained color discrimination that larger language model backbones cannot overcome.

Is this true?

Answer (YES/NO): NO